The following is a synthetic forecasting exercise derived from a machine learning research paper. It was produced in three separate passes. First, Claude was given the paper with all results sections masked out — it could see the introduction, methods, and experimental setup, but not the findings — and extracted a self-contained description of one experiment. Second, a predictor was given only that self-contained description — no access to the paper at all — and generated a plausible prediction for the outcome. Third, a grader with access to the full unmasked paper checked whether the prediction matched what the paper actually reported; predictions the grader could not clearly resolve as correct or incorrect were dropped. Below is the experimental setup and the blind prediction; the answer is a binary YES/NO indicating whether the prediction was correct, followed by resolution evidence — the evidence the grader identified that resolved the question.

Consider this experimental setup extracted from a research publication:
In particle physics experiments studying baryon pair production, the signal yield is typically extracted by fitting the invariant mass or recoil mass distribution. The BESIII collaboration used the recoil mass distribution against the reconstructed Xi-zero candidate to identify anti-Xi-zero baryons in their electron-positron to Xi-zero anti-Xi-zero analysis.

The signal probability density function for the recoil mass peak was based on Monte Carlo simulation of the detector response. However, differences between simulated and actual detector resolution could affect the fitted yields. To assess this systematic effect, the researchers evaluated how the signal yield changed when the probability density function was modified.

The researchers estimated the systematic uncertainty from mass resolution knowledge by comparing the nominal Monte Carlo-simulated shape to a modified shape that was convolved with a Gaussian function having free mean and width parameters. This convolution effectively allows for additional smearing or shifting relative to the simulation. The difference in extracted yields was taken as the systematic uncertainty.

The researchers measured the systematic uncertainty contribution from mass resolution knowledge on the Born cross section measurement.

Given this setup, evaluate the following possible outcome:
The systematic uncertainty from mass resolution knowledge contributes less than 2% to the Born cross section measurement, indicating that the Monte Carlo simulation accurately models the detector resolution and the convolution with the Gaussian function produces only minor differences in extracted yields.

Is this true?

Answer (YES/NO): YES